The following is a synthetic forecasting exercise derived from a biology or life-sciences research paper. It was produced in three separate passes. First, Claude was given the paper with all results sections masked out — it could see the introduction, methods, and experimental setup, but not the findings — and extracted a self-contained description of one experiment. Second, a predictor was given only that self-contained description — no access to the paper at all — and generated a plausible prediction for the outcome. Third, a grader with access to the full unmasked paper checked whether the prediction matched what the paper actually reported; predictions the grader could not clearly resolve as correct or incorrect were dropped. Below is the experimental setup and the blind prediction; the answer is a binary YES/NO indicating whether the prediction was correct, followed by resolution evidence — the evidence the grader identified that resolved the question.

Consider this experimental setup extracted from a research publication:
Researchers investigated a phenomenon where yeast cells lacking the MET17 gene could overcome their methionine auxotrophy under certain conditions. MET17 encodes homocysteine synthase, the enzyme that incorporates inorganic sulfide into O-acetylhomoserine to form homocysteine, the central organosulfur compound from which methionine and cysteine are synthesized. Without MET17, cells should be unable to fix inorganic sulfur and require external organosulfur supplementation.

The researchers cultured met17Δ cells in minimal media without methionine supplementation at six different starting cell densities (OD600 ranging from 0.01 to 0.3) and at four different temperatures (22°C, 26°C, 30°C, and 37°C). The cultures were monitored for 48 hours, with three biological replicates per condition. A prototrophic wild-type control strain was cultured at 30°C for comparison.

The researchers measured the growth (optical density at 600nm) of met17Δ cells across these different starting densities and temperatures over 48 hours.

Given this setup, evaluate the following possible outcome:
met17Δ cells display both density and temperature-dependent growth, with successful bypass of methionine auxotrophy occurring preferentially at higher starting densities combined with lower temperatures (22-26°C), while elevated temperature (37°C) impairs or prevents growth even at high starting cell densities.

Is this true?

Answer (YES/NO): NO